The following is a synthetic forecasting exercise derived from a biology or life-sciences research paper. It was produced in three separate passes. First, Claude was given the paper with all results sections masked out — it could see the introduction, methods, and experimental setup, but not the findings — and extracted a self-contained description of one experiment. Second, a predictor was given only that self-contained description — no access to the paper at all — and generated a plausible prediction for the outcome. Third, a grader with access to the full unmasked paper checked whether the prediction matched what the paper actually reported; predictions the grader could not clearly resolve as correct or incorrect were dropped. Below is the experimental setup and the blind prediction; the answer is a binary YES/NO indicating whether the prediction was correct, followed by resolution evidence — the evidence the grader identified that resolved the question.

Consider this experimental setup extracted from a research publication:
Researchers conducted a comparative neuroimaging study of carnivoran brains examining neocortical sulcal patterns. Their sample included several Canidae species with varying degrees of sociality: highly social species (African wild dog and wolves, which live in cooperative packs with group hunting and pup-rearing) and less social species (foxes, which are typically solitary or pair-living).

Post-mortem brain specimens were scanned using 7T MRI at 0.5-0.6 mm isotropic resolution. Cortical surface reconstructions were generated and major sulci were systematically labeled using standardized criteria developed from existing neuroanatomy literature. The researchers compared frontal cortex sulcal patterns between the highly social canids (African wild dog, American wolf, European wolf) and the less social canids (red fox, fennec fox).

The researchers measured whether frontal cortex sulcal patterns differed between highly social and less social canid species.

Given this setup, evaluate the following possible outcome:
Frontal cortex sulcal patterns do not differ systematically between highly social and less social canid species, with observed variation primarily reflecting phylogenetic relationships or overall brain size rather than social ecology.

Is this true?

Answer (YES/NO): NO